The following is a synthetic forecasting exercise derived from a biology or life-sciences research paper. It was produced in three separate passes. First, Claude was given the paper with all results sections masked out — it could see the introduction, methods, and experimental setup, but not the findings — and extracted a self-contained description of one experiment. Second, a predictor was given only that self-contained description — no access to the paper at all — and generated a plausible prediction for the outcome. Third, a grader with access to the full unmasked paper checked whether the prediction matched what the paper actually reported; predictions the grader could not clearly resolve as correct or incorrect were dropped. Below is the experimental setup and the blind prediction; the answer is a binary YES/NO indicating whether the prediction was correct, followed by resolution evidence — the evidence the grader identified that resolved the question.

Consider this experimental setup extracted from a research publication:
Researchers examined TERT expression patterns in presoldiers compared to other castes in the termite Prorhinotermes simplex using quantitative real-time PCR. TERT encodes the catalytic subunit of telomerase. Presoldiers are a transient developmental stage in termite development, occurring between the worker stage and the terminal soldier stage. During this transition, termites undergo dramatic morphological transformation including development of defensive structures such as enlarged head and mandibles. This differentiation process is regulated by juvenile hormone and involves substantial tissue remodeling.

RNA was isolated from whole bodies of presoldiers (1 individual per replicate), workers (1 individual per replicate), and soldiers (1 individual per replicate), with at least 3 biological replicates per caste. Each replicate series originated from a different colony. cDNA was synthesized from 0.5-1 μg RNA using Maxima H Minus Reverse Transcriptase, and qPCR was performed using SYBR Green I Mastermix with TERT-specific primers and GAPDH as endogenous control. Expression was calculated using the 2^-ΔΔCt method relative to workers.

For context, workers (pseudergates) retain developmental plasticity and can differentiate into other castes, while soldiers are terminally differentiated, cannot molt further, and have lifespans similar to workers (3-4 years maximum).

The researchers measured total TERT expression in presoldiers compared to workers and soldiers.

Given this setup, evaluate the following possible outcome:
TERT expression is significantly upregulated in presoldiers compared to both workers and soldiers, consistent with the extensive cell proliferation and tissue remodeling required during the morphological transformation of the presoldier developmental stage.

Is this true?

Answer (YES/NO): NO